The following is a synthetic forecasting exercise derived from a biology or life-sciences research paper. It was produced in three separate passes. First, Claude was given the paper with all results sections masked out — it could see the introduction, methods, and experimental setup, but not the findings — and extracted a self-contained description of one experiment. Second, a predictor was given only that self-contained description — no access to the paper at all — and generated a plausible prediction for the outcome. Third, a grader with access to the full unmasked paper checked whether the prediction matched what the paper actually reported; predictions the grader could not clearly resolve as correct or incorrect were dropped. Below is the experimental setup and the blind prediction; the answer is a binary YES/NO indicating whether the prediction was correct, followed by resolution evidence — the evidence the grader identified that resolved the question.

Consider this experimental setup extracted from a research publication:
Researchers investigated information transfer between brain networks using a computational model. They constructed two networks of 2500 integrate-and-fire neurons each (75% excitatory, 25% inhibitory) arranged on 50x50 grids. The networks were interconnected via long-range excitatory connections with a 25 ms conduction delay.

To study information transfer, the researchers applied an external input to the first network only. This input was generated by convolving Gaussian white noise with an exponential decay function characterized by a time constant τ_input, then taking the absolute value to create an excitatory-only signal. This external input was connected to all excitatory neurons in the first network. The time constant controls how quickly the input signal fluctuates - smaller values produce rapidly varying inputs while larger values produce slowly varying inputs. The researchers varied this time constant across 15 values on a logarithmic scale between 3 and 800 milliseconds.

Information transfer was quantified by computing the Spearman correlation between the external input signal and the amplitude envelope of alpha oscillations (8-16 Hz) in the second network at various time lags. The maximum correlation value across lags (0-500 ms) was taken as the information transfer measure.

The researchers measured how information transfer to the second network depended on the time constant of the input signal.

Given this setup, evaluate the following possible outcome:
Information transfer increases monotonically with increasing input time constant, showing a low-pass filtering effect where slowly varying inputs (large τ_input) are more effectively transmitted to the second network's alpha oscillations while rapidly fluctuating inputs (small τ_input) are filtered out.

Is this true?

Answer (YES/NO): YES